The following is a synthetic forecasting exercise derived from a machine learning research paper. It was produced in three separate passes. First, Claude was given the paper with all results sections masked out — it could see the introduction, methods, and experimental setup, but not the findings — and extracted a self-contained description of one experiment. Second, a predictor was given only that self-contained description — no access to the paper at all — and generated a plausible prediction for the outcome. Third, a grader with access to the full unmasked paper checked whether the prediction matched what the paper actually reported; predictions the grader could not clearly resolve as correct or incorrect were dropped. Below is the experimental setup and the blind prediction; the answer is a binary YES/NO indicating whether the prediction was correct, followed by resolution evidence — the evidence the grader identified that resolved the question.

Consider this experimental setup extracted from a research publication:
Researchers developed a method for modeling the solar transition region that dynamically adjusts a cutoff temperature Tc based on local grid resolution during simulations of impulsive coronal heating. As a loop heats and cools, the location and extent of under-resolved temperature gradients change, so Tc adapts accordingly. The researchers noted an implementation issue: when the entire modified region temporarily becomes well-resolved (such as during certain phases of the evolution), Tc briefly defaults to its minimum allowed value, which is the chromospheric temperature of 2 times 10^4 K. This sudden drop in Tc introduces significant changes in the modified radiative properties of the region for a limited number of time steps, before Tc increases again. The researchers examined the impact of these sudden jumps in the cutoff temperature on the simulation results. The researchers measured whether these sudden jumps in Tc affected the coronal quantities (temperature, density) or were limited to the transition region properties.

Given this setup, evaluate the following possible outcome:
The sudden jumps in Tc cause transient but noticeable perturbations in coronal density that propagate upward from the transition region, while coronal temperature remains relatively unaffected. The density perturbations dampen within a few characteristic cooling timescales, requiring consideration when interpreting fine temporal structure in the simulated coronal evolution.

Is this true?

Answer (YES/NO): NO